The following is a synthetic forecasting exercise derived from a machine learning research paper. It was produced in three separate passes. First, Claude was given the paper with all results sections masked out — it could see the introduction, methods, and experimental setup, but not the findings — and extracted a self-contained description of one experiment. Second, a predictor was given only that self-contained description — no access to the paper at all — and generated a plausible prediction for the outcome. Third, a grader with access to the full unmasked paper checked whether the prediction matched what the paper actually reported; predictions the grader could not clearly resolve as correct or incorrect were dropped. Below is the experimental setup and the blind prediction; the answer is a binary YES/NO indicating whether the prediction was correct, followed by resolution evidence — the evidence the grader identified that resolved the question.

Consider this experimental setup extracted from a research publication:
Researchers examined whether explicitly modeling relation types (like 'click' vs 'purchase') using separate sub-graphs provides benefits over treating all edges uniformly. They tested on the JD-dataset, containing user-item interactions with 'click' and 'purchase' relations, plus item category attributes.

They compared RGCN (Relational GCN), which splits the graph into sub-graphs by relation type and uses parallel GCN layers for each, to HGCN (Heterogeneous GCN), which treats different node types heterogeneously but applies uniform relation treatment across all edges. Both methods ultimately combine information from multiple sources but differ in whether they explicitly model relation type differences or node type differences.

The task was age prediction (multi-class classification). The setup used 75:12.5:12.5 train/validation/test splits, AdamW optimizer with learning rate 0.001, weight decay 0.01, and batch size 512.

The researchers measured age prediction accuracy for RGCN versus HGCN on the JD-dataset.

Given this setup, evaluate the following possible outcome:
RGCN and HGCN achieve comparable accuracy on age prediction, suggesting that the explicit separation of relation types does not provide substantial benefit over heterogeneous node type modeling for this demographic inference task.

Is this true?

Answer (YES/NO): NO